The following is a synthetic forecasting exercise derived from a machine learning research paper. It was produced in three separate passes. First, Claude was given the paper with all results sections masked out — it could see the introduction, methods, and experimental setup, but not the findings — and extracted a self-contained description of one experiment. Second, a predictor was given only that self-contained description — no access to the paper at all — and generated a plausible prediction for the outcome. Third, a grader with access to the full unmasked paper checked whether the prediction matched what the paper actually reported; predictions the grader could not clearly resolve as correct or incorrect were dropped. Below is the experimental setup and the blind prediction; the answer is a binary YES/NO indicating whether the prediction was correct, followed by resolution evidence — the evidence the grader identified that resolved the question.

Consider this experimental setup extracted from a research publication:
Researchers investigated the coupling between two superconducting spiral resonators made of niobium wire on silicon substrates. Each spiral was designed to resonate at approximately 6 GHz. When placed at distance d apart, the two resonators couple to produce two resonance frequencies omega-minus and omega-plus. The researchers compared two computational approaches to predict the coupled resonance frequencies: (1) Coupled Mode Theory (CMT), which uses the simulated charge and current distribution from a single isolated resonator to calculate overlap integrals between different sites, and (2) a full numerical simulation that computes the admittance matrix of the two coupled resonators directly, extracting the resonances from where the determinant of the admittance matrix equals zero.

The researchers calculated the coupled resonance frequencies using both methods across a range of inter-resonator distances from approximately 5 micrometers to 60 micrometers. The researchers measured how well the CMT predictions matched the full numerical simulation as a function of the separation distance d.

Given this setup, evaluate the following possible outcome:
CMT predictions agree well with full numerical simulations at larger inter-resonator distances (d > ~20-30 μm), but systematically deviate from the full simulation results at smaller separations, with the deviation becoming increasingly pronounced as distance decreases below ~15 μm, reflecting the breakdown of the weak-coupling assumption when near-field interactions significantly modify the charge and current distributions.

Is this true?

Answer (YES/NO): YES